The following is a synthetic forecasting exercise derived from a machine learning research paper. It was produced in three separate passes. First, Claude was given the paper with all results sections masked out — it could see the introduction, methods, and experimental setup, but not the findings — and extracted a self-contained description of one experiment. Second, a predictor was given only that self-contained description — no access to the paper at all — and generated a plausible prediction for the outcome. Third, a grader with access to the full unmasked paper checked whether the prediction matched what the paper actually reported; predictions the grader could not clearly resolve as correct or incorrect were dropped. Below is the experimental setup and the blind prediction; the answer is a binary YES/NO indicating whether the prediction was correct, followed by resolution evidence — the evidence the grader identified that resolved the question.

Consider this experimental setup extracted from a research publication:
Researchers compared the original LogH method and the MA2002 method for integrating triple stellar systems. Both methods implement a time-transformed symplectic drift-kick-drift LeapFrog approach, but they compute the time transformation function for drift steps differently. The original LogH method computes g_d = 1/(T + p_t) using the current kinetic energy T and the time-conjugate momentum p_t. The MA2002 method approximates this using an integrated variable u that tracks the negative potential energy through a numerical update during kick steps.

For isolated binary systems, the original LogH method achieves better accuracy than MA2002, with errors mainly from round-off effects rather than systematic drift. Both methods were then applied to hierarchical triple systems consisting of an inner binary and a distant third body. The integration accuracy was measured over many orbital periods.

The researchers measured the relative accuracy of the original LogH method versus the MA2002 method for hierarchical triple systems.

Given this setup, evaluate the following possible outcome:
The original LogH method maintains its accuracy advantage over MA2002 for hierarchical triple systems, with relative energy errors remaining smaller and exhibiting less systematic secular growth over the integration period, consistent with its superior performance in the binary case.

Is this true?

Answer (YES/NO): NO